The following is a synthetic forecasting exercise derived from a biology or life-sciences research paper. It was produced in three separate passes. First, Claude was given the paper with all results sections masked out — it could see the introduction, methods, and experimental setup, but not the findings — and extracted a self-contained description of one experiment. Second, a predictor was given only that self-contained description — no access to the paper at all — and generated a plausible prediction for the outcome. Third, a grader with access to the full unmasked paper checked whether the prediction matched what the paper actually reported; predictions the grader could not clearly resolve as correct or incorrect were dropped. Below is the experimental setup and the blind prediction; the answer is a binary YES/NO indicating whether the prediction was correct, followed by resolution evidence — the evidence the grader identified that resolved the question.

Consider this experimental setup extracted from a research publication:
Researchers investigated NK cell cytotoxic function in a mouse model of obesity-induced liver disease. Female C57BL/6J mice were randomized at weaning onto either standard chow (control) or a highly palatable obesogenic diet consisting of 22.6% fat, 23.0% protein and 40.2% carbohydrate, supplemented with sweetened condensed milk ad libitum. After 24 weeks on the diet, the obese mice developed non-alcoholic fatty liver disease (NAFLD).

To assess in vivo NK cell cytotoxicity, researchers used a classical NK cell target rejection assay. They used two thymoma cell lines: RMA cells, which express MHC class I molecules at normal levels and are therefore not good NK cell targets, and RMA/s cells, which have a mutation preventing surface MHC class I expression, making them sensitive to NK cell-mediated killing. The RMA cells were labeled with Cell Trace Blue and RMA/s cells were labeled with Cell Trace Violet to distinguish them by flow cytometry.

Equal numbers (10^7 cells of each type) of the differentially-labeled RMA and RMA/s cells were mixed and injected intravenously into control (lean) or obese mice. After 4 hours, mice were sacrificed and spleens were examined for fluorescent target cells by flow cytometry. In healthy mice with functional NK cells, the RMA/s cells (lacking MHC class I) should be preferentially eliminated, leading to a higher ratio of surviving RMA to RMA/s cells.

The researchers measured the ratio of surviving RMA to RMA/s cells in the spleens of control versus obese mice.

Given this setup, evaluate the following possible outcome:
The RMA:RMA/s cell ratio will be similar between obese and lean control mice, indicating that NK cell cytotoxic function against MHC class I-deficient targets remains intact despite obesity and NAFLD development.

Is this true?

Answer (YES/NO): NO